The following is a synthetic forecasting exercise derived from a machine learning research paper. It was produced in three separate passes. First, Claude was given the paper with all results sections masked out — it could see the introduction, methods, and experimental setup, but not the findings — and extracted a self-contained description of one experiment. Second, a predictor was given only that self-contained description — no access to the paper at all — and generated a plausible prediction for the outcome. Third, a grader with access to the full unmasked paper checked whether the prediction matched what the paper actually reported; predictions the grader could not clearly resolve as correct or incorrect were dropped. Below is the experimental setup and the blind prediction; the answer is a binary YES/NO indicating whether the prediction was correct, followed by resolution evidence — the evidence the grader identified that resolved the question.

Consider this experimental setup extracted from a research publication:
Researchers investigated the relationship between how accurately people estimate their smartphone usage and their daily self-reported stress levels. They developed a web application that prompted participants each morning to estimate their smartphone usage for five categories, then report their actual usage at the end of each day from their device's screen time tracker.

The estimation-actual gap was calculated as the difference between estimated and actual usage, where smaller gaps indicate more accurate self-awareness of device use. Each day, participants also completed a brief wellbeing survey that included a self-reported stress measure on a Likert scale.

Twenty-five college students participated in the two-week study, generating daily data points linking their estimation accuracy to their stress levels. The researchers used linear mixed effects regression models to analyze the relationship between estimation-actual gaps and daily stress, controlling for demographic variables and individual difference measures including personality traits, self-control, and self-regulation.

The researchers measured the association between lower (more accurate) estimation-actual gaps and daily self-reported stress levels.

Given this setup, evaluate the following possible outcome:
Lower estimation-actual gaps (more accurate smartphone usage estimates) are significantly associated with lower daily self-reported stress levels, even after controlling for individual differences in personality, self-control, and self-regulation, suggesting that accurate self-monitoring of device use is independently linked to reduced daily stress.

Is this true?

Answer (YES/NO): NO